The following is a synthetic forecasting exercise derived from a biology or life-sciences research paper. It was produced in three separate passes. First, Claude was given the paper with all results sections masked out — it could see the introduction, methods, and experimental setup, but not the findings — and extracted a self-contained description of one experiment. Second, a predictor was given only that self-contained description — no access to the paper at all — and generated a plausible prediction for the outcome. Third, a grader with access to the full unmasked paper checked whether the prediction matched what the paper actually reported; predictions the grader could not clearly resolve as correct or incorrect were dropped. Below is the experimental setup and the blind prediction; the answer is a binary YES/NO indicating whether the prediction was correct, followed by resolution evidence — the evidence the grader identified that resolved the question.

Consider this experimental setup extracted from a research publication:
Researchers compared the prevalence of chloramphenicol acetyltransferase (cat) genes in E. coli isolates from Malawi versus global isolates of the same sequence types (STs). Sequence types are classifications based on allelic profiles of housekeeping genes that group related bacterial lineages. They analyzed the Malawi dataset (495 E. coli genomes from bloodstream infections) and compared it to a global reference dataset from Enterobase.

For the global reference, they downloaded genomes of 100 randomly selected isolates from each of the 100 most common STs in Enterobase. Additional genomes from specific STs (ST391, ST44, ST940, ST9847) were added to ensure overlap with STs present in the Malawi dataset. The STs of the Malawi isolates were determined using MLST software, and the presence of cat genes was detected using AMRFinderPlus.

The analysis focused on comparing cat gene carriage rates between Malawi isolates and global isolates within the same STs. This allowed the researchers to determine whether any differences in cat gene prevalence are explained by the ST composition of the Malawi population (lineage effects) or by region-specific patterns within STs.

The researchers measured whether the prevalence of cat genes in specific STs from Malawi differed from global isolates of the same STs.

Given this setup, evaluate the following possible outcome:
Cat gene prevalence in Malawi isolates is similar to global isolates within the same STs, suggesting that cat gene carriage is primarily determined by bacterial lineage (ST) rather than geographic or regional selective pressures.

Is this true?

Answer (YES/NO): YES